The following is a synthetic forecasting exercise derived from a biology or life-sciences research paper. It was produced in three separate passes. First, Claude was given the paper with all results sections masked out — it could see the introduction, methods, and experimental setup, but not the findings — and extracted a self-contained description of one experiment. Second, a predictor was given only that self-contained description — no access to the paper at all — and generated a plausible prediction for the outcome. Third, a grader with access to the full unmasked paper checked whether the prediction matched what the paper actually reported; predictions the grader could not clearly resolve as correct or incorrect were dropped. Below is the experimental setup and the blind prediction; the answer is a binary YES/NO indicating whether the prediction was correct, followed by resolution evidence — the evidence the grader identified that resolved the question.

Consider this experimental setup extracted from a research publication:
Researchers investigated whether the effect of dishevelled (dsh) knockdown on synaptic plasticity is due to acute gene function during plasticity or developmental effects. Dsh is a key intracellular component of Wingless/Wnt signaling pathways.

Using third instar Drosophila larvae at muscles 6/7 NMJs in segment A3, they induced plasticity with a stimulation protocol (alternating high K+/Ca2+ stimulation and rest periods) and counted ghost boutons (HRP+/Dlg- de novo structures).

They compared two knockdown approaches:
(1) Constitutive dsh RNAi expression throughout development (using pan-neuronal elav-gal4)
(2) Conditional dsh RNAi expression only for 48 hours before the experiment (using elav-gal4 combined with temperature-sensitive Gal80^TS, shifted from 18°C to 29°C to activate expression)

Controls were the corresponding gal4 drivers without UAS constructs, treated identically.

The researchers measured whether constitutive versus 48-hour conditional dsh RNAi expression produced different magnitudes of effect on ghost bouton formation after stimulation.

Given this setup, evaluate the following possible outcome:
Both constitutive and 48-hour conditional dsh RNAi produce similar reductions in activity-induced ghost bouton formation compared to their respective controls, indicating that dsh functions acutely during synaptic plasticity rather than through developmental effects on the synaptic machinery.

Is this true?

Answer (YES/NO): YES